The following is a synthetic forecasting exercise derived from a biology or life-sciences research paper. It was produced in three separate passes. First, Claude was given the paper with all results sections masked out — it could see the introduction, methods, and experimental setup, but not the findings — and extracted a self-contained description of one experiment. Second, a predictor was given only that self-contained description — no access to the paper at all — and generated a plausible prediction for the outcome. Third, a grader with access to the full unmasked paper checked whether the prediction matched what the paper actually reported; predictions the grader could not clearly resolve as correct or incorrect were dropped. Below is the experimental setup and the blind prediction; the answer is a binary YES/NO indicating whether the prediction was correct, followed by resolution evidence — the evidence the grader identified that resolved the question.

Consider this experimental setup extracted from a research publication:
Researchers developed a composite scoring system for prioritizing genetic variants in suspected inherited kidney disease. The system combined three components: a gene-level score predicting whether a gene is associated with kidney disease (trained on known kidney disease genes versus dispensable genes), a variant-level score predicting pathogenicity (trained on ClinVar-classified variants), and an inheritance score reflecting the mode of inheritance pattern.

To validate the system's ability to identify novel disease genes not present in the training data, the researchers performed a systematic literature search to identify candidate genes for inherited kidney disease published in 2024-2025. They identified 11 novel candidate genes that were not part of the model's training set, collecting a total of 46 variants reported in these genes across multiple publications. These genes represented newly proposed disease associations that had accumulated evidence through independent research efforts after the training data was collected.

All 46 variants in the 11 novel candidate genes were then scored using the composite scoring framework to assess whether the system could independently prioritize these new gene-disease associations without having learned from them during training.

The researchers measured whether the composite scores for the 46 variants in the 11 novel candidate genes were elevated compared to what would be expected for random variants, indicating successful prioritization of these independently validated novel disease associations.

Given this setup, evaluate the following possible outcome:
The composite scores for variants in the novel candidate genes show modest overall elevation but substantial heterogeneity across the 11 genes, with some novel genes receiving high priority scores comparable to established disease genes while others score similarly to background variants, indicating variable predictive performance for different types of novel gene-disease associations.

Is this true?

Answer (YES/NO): NO